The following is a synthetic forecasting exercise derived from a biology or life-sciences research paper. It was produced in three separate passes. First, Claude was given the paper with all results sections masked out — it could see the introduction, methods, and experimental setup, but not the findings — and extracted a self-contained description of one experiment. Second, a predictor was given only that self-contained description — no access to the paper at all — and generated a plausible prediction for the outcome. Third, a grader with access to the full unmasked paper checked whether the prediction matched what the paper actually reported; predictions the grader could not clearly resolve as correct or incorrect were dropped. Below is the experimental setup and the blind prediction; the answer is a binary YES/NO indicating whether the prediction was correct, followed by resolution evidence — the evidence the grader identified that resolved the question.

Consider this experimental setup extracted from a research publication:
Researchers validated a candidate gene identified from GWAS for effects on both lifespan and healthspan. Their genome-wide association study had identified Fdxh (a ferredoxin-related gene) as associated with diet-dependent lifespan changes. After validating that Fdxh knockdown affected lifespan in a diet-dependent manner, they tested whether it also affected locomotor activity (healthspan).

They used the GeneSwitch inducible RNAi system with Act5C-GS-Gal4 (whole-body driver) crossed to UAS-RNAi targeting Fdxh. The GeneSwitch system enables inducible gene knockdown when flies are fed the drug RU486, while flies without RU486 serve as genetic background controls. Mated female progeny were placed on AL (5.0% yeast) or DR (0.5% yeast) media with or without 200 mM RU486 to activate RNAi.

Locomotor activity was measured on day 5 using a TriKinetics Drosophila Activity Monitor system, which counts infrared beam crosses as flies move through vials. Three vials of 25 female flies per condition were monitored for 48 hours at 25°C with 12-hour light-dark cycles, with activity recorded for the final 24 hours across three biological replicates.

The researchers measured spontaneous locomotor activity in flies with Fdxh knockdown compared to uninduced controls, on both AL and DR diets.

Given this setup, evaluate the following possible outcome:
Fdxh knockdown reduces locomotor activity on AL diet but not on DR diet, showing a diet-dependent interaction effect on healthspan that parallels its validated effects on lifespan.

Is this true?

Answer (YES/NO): NO